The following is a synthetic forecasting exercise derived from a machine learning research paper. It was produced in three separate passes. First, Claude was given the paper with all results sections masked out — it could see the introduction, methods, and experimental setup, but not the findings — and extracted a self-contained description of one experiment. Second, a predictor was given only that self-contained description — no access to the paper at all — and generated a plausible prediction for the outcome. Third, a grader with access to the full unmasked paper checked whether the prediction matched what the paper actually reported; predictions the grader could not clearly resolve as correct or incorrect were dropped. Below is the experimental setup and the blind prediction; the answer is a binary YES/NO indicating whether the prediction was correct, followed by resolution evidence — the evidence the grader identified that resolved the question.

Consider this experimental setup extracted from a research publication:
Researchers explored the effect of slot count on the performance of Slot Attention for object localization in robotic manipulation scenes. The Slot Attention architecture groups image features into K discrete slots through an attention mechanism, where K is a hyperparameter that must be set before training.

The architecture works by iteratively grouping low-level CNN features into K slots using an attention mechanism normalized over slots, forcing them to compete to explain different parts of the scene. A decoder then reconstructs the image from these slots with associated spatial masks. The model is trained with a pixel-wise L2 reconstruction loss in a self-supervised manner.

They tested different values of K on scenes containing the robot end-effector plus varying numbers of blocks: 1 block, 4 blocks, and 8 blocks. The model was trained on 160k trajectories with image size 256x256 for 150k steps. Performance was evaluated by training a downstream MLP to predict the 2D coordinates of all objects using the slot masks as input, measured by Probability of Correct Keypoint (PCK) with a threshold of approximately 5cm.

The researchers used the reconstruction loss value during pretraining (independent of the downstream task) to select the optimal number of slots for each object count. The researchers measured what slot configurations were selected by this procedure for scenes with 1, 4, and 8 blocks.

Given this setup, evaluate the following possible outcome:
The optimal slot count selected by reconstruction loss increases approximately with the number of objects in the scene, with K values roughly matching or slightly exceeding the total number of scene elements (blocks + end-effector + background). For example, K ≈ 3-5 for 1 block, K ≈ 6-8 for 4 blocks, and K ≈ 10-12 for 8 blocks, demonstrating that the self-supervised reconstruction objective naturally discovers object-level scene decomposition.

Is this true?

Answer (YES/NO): NO